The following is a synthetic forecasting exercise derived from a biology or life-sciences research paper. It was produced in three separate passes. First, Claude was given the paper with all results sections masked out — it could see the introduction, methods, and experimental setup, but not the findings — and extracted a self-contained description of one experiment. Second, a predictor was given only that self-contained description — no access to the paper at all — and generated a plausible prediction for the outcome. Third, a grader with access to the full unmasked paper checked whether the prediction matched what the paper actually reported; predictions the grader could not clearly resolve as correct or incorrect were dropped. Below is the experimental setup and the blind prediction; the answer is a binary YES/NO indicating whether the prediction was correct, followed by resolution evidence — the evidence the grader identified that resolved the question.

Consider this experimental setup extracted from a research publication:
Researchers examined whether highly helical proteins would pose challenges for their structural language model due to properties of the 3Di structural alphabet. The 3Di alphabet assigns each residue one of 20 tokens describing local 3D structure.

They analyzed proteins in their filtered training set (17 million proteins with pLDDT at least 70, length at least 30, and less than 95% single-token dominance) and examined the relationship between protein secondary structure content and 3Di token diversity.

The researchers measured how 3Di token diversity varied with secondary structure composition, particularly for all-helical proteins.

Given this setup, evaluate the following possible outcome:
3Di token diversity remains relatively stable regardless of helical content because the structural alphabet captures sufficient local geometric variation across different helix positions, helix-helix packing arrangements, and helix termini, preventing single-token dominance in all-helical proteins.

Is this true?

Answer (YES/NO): NO